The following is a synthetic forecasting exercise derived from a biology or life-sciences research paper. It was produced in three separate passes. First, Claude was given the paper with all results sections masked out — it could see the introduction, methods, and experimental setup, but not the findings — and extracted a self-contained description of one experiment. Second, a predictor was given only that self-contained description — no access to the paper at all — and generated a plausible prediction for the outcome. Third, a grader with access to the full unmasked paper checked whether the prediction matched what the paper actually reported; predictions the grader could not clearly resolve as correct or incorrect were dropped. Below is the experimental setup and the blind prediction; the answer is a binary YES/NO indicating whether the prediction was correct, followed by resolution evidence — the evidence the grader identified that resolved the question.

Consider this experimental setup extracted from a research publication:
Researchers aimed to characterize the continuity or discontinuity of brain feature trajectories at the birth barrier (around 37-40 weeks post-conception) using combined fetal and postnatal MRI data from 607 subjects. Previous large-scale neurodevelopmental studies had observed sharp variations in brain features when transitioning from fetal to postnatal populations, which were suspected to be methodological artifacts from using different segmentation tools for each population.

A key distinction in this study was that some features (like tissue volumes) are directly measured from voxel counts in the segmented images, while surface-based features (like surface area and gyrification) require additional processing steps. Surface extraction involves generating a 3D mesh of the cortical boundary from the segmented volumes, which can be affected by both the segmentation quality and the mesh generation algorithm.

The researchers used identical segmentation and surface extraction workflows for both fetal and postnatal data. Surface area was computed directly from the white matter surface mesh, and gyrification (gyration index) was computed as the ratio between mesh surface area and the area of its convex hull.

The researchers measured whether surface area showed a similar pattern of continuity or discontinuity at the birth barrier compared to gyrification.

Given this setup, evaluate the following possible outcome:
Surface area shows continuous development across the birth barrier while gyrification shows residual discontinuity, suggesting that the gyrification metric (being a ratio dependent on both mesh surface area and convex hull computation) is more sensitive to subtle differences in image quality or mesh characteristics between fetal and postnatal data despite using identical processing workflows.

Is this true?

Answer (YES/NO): NO